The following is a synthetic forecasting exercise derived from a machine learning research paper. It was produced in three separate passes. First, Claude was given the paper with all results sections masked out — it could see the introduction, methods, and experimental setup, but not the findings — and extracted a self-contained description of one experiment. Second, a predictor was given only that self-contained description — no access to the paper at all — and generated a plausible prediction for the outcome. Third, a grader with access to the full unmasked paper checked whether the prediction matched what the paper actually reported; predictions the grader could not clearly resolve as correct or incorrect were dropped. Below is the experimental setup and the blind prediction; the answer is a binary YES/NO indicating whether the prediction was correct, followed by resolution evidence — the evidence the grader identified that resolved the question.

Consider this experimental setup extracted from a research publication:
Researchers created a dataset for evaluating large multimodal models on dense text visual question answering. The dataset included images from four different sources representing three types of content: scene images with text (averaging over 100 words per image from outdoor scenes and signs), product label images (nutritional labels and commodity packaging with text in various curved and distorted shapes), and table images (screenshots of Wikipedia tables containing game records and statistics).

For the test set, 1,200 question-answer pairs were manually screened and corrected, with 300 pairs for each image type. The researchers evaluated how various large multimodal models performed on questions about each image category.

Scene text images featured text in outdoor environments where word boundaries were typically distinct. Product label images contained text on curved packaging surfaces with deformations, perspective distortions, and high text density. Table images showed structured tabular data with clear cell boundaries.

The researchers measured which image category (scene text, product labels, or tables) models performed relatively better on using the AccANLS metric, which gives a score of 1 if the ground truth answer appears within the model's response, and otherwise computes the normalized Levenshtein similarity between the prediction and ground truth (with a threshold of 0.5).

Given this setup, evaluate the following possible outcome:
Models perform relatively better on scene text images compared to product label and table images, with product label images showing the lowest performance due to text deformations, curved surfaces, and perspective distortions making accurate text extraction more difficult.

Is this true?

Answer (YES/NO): NO